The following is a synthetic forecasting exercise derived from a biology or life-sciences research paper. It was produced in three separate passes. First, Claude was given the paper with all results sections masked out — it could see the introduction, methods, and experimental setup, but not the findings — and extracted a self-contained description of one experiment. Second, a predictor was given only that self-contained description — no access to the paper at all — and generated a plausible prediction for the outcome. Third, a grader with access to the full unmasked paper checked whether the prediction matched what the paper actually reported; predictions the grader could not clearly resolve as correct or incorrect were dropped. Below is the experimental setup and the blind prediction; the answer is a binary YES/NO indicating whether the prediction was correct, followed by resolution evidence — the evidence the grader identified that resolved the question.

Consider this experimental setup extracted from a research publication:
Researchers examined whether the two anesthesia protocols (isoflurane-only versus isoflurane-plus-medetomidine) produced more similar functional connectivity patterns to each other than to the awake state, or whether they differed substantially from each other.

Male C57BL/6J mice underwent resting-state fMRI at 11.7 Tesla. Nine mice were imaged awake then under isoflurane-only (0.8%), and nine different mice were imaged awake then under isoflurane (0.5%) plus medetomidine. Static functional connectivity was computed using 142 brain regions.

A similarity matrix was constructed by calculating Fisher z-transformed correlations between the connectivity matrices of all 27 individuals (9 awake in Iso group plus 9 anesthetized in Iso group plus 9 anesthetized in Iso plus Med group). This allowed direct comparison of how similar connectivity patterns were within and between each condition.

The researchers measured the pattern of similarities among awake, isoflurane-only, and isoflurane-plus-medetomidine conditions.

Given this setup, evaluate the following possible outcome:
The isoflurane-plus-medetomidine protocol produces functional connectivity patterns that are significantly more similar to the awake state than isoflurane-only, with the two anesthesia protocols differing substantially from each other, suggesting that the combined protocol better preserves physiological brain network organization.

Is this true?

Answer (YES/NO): NO